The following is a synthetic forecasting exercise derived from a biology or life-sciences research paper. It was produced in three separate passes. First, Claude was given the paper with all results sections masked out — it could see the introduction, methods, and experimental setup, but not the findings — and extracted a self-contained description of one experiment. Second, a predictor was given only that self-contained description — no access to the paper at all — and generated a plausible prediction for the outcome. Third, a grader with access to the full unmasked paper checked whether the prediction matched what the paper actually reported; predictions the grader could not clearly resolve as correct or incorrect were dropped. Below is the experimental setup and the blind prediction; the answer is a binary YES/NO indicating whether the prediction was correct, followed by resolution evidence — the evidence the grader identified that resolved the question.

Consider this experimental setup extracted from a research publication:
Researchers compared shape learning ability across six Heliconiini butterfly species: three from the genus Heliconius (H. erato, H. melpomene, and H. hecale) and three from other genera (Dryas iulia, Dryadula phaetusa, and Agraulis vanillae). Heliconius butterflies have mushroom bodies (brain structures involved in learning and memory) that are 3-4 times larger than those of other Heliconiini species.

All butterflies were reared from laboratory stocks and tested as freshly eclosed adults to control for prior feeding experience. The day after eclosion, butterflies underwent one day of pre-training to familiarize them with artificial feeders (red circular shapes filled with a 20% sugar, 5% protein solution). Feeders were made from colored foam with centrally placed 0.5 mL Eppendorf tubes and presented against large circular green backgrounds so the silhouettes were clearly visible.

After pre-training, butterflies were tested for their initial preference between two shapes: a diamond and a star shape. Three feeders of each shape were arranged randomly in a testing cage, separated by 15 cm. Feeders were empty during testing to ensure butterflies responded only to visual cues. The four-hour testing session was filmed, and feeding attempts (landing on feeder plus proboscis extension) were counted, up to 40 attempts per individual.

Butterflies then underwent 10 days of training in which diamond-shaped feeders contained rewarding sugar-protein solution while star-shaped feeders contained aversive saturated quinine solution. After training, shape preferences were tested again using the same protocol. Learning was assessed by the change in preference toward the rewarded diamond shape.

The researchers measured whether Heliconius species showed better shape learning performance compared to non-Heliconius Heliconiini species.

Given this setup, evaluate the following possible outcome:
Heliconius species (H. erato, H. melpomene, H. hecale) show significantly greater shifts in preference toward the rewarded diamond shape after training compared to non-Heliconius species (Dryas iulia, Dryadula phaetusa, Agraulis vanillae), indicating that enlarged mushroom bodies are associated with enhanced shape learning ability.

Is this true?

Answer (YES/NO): NO